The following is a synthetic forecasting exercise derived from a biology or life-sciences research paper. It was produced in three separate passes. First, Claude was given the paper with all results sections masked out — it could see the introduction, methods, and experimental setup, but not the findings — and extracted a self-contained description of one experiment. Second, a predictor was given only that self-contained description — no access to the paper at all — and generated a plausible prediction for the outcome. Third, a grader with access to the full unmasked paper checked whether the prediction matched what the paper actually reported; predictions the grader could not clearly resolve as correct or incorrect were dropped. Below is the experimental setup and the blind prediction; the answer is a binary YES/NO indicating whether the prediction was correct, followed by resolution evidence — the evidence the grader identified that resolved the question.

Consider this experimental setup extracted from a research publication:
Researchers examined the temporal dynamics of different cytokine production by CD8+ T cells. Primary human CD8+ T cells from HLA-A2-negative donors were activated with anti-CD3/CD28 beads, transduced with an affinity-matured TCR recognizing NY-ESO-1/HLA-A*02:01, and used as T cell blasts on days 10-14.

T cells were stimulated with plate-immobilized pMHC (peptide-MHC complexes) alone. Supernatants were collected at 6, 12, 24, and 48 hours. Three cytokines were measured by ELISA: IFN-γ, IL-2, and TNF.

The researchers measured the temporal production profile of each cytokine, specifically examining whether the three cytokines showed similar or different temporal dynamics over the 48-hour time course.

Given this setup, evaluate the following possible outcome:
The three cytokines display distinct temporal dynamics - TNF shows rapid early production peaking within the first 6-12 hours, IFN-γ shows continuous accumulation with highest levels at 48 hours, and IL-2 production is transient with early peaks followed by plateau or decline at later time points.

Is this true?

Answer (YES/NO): NO